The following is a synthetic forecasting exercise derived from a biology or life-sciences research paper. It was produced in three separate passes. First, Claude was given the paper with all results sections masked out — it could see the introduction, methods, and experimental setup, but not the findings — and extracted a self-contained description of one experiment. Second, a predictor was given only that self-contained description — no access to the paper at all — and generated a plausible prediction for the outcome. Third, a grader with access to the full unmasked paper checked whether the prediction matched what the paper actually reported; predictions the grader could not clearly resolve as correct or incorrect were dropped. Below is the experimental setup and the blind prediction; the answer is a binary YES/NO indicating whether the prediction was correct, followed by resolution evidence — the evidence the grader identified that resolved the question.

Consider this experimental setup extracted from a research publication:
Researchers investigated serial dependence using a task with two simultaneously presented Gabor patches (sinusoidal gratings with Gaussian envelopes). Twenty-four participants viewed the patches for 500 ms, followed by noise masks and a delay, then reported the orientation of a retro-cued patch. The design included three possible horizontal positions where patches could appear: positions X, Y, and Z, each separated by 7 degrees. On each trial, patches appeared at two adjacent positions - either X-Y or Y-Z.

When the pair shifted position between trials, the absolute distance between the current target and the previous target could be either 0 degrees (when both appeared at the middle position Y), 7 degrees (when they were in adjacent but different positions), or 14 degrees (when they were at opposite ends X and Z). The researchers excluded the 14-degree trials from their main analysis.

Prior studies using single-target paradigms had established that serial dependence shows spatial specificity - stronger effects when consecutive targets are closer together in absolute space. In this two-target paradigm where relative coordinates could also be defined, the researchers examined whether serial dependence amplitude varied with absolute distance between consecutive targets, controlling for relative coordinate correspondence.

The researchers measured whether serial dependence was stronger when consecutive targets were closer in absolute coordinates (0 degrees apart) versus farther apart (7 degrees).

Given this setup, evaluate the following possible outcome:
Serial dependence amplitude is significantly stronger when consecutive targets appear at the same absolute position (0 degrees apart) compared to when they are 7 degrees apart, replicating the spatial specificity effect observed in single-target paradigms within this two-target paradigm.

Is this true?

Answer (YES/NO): NO